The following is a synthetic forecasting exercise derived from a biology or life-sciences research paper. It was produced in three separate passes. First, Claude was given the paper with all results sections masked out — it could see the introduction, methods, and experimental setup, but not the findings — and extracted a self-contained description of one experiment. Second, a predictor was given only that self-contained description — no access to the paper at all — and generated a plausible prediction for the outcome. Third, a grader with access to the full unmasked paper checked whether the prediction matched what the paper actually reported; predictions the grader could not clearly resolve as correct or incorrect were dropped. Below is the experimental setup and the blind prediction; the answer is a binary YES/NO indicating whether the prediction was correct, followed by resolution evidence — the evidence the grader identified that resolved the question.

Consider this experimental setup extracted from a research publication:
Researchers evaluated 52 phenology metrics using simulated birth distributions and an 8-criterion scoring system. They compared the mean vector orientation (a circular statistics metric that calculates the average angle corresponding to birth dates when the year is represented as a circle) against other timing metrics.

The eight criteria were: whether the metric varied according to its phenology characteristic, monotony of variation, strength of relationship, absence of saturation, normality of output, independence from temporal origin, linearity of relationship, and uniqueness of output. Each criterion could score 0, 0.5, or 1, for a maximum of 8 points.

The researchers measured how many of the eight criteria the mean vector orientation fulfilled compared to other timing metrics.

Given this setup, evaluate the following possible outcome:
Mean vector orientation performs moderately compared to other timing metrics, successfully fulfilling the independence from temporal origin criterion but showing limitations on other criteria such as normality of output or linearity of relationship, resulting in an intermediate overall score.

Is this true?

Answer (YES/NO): NO